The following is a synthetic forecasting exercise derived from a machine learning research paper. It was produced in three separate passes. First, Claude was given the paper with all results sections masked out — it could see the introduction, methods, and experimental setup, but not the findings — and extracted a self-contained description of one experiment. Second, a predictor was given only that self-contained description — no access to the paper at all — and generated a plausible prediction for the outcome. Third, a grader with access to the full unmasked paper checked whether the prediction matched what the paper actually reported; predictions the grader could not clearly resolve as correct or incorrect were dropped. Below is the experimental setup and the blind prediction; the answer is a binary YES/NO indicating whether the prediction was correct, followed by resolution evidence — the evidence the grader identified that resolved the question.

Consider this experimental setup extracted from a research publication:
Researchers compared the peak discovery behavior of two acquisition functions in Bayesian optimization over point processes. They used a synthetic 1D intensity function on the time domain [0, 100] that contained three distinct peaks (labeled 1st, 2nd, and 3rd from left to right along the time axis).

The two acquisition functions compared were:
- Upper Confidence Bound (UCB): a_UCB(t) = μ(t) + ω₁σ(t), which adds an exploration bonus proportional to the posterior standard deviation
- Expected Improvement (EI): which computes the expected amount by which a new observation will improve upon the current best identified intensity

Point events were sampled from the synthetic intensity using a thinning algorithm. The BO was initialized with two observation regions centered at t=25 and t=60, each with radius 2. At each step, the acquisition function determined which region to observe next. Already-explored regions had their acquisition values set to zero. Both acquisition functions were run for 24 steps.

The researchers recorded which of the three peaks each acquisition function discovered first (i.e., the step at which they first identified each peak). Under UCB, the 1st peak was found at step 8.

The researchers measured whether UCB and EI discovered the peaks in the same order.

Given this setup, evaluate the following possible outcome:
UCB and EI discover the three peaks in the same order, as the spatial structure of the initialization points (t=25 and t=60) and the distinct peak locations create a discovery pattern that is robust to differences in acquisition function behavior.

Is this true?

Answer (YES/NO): NO